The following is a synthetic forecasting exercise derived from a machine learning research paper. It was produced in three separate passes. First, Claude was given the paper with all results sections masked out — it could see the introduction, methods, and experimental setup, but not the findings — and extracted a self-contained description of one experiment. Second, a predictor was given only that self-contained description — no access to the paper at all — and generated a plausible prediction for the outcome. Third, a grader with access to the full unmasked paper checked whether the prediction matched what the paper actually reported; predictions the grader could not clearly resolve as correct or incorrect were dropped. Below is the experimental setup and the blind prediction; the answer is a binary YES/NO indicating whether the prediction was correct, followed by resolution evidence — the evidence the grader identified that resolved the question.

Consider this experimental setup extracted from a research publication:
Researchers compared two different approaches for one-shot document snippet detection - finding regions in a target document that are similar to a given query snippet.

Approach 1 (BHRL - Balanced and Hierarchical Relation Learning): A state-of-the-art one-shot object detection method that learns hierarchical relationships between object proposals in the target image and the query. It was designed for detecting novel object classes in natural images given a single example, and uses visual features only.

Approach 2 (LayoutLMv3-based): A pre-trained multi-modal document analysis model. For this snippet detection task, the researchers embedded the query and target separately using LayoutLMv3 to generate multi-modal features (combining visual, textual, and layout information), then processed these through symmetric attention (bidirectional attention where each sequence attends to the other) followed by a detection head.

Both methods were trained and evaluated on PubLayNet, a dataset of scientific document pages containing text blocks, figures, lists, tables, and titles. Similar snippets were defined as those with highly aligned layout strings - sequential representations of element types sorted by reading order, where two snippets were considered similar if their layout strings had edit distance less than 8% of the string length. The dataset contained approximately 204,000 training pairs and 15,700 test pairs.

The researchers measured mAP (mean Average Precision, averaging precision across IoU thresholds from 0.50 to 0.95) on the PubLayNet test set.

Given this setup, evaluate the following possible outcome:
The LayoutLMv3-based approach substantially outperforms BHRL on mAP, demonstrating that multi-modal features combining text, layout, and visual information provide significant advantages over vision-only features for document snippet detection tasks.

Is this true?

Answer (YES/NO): NO